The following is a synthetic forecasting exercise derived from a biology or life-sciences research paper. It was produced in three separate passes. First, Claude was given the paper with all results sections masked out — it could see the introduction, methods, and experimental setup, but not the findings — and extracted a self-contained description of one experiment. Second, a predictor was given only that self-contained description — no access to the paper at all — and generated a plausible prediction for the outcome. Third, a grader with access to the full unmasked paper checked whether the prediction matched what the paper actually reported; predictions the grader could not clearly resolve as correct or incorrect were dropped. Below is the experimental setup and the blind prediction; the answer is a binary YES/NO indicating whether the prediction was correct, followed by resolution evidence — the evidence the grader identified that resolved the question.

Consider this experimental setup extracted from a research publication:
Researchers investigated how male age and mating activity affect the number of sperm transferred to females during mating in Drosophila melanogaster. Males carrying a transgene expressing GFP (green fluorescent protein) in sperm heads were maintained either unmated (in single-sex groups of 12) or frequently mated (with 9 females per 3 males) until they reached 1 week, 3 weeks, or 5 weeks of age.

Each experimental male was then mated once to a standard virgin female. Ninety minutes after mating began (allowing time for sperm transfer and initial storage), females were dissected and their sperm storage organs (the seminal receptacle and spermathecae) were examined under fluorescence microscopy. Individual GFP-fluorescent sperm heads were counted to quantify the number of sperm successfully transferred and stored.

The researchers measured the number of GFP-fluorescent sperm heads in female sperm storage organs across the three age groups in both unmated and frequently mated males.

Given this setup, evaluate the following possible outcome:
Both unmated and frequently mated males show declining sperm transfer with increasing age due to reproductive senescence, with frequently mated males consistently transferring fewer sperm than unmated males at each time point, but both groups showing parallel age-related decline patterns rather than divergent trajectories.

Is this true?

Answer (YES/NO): NO